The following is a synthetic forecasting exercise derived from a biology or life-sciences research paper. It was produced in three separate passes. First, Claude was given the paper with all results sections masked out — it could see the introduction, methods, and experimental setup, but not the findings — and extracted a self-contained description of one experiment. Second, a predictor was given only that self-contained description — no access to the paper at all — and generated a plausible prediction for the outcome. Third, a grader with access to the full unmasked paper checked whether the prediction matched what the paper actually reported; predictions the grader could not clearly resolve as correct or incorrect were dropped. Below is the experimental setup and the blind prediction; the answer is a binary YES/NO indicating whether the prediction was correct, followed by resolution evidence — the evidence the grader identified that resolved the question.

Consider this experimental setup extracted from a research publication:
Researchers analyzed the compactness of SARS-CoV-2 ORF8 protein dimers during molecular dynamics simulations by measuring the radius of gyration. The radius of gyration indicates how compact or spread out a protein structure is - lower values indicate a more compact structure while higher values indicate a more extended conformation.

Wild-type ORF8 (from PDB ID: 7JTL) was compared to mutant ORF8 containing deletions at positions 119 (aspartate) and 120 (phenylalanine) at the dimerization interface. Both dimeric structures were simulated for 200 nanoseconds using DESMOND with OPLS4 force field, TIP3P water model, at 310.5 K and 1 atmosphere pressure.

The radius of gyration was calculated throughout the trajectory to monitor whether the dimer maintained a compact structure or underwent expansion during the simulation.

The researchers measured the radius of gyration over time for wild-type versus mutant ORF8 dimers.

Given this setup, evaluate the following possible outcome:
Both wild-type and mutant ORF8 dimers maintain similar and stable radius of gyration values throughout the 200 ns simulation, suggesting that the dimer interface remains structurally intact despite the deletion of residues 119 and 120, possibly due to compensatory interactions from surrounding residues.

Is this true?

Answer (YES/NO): NO